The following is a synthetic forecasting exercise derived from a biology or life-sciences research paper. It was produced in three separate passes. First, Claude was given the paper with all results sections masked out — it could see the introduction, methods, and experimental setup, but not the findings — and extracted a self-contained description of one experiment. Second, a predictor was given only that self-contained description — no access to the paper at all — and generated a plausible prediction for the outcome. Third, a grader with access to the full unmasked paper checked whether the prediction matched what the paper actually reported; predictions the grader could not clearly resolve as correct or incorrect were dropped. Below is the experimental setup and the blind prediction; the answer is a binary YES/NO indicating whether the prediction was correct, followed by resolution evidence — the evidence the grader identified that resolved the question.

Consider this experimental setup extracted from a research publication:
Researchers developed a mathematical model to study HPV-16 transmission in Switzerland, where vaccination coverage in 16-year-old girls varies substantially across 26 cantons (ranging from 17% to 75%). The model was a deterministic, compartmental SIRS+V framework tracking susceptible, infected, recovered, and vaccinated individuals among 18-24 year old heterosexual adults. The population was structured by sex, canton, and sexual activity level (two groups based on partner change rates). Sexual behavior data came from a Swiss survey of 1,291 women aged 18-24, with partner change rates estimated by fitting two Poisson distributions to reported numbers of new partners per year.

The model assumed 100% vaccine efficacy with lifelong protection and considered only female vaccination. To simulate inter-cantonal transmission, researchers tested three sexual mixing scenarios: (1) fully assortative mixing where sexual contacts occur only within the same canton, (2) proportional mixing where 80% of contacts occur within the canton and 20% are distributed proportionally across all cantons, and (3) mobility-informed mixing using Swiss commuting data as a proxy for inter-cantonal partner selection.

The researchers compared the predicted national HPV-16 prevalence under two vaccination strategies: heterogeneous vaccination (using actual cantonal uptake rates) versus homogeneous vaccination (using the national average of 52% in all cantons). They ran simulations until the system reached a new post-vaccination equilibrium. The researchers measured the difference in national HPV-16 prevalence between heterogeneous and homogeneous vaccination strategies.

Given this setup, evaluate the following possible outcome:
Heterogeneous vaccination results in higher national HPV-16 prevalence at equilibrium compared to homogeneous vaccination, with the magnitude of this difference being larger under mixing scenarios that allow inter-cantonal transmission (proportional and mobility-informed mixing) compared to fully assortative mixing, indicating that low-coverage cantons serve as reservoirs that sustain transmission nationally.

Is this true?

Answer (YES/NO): NO